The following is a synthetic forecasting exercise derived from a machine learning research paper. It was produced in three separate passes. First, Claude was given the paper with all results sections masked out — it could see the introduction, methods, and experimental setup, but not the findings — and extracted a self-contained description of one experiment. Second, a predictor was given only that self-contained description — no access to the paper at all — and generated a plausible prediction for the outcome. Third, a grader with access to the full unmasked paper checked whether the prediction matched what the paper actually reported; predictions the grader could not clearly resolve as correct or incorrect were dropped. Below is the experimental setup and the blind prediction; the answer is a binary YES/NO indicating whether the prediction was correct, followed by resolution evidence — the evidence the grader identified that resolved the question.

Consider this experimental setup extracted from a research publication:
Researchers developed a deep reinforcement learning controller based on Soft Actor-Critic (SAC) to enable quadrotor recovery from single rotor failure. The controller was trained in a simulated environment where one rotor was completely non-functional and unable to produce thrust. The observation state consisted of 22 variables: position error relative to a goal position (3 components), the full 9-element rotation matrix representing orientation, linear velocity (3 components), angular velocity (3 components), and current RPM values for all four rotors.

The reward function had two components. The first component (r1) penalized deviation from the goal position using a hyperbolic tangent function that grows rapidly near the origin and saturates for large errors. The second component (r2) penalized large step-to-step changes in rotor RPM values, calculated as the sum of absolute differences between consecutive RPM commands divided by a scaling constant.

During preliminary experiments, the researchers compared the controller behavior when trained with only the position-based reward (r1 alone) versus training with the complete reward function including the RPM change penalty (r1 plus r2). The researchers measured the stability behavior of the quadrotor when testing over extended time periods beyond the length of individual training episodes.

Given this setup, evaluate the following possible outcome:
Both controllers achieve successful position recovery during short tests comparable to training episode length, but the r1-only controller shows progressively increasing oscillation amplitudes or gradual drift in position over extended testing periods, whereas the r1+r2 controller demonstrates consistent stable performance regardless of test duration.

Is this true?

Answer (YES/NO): NO